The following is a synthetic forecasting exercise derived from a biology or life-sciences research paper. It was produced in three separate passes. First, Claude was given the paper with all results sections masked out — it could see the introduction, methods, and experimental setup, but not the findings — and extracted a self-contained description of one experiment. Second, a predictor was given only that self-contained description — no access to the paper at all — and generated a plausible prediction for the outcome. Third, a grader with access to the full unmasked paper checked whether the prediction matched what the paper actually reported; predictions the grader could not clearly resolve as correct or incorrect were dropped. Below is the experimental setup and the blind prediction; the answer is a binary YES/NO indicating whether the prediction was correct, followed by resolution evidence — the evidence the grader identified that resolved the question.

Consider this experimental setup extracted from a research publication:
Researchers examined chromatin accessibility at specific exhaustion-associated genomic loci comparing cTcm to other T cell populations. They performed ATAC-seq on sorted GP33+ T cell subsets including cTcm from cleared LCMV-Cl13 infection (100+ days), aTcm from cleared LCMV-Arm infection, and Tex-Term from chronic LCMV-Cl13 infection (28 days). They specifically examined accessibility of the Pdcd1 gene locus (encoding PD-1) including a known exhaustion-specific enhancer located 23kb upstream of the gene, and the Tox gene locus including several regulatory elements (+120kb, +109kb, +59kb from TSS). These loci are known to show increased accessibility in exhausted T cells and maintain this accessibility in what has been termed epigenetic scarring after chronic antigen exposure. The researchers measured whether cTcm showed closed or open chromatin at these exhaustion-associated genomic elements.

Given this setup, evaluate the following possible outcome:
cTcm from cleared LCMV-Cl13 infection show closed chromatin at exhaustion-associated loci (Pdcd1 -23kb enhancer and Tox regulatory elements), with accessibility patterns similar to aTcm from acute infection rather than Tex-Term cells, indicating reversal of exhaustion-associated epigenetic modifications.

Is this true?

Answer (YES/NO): YES